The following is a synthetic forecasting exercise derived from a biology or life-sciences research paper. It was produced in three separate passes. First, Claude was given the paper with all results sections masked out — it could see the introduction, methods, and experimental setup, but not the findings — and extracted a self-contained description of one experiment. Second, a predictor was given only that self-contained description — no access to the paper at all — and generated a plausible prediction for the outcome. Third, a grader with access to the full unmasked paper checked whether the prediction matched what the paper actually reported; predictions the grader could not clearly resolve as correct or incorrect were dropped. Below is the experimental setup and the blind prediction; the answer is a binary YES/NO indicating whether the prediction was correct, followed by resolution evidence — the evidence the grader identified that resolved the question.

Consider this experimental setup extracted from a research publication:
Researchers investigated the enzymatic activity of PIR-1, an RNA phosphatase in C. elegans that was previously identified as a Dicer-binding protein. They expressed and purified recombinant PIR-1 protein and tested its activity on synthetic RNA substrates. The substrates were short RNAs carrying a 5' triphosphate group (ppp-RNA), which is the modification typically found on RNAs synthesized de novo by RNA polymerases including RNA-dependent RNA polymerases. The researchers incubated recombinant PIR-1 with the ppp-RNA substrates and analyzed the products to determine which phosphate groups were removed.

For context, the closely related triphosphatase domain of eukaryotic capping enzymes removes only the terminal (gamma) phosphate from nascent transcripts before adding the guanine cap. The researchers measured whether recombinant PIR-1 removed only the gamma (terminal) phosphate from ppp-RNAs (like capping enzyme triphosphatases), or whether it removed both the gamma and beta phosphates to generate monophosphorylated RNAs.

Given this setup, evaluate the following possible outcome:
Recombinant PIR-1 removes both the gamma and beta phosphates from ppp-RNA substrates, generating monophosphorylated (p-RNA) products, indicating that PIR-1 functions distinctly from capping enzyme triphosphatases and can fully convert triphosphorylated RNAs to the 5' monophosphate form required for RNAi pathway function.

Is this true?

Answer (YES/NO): YES